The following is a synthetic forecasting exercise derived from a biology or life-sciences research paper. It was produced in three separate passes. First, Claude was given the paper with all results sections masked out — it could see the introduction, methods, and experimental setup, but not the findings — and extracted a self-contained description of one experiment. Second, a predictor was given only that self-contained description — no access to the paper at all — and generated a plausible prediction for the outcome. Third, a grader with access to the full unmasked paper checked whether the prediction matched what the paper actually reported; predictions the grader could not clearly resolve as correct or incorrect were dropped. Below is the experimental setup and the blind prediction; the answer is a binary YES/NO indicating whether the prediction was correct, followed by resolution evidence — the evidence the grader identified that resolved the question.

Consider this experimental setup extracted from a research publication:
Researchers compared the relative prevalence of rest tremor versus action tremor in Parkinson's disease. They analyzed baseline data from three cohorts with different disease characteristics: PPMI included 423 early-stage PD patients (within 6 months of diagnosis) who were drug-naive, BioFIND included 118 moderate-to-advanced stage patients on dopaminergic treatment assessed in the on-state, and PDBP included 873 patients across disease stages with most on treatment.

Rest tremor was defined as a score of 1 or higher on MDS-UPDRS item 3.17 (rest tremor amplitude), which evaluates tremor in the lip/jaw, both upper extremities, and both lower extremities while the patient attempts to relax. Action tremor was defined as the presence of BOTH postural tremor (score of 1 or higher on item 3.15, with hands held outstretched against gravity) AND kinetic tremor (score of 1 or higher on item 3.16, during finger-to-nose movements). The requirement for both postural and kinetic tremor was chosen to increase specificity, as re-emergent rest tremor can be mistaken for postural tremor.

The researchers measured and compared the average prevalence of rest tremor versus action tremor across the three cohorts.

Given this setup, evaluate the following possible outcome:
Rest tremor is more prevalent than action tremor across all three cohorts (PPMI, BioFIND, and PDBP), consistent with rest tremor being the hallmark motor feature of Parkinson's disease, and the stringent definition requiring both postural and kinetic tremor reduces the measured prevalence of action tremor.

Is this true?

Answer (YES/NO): YES